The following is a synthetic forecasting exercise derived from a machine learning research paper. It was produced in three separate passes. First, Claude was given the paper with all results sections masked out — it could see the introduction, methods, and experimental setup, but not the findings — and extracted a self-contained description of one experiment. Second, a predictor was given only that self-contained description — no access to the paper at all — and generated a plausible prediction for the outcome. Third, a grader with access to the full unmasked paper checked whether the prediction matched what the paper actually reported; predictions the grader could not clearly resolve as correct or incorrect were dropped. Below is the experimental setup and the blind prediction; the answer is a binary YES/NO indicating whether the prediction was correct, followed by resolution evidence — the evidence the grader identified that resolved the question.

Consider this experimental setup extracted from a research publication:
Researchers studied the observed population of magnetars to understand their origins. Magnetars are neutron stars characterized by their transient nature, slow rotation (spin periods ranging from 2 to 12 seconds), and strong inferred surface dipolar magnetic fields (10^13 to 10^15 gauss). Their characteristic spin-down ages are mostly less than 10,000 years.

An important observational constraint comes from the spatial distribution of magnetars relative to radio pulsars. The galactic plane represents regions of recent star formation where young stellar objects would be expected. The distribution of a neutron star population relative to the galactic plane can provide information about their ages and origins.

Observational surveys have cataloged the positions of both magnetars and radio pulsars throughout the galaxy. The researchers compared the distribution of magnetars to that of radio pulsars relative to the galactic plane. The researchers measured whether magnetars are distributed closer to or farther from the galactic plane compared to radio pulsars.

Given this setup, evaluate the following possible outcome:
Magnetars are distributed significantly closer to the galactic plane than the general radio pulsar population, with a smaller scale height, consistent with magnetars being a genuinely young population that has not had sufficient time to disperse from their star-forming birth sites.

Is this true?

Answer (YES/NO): YES